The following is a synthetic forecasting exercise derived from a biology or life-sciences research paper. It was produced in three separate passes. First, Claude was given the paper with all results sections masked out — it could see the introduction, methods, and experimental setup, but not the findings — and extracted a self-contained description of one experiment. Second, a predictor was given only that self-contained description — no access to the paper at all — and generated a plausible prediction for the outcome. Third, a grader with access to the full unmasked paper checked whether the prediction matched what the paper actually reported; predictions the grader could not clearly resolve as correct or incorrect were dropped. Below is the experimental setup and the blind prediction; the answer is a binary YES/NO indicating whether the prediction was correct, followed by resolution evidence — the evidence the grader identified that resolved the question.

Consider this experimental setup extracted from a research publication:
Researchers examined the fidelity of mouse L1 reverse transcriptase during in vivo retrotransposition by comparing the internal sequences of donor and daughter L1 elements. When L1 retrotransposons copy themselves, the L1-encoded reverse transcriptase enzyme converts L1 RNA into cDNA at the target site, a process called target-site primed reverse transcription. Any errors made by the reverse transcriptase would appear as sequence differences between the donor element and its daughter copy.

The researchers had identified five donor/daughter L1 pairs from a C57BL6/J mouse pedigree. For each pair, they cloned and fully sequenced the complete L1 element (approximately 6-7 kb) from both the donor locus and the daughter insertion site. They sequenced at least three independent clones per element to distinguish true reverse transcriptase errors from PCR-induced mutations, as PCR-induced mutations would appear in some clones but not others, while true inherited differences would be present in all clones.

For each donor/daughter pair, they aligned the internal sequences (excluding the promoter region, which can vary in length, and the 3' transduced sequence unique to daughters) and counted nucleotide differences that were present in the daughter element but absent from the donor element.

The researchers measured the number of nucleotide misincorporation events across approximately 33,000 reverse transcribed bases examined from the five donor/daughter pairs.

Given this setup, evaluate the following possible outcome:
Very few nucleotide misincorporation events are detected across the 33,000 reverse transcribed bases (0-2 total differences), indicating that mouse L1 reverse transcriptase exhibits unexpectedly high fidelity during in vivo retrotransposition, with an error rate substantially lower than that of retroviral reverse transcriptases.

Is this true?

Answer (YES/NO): YES